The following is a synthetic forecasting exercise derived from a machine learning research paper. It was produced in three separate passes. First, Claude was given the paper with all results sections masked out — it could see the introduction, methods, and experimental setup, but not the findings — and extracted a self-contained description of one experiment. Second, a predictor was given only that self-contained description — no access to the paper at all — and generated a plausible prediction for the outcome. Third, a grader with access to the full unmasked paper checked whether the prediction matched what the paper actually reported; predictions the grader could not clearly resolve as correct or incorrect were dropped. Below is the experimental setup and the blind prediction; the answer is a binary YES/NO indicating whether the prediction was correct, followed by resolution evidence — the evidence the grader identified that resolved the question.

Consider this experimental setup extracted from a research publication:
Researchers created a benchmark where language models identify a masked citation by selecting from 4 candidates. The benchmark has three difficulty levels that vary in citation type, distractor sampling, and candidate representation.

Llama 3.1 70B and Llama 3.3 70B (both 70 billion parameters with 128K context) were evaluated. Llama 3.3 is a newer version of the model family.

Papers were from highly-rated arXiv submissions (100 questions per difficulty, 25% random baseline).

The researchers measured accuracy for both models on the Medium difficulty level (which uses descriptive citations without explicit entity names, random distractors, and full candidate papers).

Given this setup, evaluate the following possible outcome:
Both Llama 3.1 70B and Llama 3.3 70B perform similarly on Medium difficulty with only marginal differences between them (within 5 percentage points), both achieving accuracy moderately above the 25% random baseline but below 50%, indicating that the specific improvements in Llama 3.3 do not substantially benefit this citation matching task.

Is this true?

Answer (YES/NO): NO